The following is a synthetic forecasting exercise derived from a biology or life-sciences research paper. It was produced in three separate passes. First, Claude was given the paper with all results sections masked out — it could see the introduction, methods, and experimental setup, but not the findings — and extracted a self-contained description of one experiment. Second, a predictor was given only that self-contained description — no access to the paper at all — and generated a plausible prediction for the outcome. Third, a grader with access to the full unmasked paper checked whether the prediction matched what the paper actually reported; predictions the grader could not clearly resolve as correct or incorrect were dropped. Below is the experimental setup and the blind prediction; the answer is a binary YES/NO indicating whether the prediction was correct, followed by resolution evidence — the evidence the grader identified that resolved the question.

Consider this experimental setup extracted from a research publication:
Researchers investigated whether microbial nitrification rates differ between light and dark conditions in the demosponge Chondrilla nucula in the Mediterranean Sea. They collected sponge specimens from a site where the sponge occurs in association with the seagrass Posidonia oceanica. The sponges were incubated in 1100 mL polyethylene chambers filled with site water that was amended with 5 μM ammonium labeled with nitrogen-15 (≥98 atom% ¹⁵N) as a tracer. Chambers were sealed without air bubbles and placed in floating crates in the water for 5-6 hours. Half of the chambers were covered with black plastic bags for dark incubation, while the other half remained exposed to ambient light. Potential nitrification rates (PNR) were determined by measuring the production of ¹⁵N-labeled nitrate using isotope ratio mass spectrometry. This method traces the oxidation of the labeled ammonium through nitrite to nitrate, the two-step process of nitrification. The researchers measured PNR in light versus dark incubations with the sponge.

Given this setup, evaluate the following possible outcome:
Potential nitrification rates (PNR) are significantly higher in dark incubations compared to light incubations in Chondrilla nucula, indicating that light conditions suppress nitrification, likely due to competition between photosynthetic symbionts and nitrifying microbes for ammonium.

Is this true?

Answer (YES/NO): NO